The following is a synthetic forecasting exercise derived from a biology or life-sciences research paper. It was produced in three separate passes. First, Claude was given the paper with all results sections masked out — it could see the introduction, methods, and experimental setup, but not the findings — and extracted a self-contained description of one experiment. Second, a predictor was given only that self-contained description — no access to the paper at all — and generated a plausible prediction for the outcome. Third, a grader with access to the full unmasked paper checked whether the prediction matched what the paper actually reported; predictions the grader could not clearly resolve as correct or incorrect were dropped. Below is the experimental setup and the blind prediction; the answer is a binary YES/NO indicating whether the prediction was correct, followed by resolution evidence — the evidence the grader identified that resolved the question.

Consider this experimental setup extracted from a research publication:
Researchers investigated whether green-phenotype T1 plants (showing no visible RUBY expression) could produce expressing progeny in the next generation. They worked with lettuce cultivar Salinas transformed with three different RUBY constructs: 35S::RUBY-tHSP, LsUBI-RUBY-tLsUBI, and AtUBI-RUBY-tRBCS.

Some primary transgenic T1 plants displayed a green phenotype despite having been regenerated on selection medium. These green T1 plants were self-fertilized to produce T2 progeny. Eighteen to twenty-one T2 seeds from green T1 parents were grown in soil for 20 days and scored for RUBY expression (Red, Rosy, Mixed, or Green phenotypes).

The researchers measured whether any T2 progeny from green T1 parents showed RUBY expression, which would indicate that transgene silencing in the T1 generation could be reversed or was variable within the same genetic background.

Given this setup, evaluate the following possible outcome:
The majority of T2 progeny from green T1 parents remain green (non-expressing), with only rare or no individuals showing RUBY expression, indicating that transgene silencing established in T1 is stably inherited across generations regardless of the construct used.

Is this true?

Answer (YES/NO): YES